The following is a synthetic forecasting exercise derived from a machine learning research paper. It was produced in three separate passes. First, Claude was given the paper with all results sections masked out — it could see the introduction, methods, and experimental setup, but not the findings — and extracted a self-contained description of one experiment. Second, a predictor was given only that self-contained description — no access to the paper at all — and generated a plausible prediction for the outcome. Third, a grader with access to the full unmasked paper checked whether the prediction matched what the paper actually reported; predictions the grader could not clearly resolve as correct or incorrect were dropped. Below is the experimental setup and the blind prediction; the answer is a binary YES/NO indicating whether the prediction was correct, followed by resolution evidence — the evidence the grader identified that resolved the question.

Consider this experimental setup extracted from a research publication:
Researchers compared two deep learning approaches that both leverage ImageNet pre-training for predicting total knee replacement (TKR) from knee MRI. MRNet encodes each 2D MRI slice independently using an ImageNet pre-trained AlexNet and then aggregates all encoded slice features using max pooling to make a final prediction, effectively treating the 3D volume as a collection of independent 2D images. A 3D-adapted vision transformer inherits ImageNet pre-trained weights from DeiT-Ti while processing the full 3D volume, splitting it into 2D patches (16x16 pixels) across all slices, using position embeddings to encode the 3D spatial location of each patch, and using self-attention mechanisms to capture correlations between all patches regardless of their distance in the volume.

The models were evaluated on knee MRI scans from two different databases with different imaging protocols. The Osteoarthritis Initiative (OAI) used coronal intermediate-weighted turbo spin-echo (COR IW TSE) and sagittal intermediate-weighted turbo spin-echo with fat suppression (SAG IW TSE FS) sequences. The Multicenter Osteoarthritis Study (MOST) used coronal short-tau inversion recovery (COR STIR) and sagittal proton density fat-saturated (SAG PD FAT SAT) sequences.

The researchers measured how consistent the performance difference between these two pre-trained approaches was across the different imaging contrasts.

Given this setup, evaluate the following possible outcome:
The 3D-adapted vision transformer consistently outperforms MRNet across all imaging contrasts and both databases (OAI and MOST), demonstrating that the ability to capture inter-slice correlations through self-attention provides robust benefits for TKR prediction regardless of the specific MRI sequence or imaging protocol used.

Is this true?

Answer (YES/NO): NO